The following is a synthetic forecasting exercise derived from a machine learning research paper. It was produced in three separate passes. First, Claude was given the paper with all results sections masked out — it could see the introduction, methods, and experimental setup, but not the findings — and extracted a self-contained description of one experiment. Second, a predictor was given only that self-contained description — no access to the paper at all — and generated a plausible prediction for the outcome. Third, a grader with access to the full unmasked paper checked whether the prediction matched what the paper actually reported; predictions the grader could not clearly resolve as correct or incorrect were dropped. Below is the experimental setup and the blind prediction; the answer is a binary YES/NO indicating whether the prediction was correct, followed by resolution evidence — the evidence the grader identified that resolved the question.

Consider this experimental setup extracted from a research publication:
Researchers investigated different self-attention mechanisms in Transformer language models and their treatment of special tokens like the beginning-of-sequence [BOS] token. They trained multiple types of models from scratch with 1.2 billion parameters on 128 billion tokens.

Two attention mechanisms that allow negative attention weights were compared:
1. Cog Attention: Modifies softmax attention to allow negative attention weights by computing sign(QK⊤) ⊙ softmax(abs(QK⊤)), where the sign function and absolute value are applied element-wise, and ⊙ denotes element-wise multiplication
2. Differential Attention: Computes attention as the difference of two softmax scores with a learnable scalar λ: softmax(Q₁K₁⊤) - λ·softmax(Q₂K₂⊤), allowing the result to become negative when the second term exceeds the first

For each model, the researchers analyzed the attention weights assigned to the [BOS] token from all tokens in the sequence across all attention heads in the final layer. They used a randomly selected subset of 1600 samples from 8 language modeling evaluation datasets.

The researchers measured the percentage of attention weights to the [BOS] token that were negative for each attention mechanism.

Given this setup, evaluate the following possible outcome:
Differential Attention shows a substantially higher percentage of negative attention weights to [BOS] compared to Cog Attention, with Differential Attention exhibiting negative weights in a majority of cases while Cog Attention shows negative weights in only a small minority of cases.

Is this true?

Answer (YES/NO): NO